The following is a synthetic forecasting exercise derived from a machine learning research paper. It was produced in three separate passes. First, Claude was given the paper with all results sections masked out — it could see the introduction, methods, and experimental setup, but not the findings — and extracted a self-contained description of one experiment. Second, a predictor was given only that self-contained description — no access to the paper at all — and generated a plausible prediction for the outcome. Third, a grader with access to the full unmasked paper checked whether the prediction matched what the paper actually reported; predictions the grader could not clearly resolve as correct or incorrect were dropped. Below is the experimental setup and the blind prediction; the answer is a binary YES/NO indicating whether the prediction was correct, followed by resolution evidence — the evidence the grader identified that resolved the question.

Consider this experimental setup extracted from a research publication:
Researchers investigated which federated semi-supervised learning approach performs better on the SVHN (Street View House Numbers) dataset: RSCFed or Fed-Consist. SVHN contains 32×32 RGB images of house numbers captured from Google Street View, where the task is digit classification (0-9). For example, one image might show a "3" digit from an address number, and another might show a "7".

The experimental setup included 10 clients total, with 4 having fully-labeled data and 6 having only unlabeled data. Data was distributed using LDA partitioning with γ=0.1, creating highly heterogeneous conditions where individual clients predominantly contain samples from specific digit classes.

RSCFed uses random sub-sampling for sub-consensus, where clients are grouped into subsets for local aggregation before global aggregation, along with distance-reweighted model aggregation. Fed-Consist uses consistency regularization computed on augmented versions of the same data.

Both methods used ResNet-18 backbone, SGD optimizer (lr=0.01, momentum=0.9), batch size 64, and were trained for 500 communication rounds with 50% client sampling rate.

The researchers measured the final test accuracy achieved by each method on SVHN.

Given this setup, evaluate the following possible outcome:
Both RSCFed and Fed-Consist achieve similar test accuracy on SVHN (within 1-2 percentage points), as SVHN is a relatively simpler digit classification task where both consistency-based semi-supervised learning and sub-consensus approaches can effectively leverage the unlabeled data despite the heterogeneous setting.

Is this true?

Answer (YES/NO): NO